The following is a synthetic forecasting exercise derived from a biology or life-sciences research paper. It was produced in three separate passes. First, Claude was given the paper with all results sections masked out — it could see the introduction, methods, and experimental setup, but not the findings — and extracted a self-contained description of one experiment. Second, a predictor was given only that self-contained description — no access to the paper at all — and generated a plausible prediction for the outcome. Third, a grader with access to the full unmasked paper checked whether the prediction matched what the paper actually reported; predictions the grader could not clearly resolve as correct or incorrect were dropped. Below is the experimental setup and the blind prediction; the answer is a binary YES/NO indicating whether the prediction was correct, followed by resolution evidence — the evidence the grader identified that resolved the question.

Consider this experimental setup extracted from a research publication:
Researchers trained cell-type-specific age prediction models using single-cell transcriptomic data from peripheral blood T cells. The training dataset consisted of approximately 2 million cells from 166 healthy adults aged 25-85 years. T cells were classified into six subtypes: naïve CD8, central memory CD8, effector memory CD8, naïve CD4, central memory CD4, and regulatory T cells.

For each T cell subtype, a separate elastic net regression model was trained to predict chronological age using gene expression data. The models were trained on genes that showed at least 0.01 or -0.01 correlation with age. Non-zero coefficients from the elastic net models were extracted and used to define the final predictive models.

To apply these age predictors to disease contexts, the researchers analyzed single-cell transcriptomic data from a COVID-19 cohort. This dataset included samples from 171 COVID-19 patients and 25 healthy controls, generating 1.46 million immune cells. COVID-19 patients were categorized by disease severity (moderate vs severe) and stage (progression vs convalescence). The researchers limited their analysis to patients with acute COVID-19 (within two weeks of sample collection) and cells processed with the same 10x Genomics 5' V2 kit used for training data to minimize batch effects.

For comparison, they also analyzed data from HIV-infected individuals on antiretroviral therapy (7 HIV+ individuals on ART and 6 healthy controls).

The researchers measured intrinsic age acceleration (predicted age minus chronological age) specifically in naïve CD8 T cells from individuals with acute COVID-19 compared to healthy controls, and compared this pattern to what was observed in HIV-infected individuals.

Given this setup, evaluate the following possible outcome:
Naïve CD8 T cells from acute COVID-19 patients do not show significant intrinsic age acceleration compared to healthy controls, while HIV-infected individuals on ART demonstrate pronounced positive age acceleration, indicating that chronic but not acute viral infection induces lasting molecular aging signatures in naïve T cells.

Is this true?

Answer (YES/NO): NO